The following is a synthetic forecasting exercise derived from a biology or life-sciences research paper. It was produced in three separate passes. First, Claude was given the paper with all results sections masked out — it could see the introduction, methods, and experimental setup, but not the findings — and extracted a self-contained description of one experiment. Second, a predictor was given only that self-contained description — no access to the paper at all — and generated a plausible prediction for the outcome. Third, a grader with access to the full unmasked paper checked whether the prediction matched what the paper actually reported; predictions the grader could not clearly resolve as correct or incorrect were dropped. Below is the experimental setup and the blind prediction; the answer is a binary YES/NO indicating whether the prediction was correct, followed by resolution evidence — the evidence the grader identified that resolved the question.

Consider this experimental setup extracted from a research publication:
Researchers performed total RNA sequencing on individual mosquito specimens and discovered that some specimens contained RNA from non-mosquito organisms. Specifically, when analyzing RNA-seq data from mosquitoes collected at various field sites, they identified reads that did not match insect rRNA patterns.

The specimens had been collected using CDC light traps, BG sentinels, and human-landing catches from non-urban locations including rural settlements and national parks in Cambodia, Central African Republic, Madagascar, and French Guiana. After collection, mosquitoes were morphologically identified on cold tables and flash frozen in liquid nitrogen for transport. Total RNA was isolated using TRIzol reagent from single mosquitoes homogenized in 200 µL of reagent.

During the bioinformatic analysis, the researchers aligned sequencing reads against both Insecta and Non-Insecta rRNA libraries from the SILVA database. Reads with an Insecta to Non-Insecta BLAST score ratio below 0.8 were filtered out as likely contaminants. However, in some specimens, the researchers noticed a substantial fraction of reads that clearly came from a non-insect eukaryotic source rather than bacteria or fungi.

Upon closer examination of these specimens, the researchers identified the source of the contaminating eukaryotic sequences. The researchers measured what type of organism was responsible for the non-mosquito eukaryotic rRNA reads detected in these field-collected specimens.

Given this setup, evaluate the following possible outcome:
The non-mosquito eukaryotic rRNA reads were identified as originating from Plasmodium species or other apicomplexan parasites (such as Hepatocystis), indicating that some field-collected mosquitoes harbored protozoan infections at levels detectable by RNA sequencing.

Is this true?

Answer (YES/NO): NO